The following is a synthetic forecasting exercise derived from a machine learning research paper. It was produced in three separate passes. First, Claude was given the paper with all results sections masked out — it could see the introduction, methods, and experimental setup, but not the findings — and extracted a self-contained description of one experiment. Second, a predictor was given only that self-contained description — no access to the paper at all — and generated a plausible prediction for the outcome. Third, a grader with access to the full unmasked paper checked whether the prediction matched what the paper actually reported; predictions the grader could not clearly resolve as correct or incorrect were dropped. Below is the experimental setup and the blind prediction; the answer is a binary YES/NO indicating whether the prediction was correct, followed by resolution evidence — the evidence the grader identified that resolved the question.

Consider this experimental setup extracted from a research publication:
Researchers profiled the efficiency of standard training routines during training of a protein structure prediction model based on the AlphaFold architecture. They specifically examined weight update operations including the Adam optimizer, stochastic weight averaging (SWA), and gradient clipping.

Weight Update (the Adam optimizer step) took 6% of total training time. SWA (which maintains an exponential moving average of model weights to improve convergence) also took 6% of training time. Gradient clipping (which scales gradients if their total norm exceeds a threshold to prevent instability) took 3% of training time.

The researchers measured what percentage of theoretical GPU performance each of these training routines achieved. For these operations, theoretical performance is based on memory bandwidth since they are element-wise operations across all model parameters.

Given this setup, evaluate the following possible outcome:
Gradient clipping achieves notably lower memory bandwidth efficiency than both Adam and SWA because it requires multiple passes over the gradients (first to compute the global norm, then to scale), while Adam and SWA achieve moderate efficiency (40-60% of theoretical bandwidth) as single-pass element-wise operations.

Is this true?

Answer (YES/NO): NO